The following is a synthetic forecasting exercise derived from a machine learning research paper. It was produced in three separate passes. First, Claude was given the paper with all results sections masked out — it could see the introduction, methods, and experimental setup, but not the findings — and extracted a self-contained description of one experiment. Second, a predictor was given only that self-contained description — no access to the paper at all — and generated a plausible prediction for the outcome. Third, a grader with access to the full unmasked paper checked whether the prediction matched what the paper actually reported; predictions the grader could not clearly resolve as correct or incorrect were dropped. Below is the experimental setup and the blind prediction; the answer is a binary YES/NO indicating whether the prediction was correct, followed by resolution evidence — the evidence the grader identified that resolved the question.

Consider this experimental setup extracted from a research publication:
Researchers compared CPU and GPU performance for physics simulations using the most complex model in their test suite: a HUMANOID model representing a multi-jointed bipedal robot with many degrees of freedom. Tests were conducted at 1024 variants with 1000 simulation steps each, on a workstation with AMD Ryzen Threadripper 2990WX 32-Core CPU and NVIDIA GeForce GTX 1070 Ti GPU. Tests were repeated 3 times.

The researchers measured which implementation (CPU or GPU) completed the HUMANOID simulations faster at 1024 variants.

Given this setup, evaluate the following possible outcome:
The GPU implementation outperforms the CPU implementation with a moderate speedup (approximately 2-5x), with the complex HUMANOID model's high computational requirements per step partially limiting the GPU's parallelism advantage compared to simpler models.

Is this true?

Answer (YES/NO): NO